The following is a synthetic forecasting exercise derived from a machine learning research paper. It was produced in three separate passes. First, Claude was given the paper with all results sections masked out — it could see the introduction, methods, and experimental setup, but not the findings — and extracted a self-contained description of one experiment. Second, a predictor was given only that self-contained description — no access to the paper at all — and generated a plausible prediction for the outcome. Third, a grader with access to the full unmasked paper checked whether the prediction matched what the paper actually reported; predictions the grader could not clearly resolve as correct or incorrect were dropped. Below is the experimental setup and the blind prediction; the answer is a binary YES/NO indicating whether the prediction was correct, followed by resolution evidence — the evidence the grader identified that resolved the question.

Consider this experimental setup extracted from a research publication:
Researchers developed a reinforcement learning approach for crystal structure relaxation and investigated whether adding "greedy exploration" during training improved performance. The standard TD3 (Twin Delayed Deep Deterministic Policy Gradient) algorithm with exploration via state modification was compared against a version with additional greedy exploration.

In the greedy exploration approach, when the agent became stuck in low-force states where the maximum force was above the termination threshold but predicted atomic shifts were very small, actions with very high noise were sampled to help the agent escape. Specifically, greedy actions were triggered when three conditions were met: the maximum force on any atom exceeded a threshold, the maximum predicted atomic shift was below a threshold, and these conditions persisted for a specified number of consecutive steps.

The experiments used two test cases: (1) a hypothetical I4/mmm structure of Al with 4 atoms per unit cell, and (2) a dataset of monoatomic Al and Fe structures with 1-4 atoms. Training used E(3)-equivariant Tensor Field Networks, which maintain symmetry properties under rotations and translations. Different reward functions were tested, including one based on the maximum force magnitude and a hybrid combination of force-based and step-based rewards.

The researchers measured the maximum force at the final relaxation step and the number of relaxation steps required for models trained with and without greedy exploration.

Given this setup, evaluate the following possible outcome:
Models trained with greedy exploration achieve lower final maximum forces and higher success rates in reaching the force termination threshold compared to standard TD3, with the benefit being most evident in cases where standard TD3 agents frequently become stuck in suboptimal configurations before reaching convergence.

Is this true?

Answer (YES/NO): YES